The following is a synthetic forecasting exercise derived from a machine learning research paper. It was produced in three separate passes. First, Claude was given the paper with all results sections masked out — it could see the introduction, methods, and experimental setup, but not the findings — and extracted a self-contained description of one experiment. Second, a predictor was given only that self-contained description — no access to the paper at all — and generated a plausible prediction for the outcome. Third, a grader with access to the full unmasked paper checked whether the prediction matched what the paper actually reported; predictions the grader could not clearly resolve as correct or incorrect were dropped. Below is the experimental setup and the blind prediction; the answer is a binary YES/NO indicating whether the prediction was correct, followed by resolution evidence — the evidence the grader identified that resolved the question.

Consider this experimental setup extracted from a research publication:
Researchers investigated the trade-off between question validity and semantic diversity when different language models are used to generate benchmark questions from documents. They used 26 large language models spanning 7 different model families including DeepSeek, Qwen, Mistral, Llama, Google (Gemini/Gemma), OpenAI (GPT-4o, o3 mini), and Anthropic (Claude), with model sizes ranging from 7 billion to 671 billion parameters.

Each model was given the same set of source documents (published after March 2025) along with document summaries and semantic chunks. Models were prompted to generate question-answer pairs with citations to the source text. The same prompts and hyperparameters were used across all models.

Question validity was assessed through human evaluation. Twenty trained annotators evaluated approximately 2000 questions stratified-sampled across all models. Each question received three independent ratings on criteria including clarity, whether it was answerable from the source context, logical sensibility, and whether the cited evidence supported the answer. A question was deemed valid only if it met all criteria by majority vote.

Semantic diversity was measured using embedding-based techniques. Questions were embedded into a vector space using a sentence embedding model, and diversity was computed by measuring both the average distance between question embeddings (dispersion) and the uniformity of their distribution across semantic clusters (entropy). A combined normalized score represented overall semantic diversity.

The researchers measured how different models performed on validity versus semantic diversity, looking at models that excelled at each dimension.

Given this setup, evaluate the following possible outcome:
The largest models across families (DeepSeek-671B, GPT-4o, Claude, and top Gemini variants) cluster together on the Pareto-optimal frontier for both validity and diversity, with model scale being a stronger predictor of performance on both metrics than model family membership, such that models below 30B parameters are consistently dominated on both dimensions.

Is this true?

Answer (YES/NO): NO